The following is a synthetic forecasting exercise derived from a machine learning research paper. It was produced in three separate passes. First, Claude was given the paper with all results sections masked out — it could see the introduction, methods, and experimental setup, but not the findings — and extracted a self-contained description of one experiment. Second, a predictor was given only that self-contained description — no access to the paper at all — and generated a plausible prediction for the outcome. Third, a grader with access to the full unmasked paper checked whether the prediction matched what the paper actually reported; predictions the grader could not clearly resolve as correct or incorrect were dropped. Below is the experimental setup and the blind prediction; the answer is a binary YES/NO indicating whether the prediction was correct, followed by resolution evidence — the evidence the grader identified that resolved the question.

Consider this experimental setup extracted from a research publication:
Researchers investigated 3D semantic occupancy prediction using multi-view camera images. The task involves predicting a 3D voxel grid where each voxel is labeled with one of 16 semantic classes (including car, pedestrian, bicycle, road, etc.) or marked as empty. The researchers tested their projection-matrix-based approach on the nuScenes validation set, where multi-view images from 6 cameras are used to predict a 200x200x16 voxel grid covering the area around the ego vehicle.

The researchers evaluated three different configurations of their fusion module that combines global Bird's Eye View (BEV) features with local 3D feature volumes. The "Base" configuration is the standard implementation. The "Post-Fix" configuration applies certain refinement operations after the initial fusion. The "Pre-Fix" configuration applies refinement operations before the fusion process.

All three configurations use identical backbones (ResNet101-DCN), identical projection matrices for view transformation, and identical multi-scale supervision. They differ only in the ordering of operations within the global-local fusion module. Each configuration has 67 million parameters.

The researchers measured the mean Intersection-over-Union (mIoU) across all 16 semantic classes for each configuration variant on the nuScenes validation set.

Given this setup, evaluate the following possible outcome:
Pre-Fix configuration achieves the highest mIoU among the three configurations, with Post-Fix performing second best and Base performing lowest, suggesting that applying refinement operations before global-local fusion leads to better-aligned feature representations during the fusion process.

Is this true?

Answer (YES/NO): NO